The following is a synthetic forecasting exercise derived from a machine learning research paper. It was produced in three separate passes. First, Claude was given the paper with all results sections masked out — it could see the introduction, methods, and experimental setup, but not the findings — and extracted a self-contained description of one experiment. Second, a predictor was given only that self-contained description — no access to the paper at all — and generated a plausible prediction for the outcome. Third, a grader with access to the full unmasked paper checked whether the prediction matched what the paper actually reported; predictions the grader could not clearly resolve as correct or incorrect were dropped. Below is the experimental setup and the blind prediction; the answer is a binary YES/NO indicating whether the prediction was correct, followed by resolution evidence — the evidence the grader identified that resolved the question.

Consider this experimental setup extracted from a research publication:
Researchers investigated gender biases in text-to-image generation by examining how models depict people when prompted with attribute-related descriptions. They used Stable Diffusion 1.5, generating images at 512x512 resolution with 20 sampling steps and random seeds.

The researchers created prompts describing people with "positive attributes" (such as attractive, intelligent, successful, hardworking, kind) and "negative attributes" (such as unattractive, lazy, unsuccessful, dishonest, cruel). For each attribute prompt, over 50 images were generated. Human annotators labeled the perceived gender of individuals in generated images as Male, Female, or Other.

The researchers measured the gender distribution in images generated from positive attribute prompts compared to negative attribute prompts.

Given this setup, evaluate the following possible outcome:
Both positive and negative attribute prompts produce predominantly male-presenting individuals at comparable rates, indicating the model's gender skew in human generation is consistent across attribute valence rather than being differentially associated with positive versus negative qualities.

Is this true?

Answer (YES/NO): NO